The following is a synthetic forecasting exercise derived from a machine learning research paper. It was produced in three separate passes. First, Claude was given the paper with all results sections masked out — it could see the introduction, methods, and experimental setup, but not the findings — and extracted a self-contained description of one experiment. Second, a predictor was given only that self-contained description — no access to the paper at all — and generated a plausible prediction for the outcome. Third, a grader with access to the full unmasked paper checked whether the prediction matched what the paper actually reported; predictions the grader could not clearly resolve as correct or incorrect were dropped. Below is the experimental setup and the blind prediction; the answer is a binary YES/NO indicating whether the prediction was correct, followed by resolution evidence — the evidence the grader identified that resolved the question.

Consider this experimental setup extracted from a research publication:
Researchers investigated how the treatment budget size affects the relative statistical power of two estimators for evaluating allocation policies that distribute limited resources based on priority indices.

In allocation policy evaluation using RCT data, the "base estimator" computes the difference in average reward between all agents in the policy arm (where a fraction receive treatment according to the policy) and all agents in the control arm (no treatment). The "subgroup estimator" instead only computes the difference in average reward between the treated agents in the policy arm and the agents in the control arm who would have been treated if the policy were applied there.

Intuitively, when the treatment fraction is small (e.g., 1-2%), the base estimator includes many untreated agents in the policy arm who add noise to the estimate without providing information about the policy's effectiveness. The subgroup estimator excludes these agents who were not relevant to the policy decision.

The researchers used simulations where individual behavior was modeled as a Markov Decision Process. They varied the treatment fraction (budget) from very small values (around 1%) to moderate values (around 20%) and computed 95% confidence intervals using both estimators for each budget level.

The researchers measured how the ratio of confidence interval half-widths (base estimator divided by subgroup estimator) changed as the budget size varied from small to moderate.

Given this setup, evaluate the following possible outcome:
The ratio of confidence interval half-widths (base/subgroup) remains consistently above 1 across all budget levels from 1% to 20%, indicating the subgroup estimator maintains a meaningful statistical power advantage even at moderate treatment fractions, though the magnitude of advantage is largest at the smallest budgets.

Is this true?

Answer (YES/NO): YES